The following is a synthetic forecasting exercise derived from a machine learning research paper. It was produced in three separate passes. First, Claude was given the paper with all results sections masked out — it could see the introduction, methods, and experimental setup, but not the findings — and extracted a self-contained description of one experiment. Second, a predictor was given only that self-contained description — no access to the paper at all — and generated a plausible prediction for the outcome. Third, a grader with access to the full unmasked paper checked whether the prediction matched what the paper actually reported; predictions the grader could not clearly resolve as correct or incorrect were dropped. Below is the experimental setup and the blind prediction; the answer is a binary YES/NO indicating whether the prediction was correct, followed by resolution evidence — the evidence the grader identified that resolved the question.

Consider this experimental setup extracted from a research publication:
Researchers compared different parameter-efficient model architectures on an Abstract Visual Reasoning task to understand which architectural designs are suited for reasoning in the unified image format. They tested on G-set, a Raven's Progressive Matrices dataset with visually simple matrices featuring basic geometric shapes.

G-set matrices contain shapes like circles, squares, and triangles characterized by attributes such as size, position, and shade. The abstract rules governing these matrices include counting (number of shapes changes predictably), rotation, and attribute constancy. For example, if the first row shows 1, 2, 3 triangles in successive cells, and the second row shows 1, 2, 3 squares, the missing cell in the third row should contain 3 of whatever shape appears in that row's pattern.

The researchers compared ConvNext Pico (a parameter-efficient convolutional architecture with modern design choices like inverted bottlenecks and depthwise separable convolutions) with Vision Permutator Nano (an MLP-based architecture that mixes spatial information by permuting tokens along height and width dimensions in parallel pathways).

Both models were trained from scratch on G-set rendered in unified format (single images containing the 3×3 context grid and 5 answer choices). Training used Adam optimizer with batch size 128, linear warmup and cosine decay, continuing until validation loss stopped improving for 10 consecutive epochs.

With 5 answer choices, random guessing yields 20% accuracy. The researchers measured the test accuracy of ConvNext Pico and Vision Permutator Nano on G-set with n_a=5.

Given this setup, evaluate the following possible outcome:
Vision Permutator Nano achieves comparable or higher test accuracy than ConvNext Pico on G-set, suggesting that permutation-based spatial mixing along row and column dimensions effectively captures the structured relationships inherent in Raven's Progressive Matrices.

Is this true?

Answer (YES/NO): NO